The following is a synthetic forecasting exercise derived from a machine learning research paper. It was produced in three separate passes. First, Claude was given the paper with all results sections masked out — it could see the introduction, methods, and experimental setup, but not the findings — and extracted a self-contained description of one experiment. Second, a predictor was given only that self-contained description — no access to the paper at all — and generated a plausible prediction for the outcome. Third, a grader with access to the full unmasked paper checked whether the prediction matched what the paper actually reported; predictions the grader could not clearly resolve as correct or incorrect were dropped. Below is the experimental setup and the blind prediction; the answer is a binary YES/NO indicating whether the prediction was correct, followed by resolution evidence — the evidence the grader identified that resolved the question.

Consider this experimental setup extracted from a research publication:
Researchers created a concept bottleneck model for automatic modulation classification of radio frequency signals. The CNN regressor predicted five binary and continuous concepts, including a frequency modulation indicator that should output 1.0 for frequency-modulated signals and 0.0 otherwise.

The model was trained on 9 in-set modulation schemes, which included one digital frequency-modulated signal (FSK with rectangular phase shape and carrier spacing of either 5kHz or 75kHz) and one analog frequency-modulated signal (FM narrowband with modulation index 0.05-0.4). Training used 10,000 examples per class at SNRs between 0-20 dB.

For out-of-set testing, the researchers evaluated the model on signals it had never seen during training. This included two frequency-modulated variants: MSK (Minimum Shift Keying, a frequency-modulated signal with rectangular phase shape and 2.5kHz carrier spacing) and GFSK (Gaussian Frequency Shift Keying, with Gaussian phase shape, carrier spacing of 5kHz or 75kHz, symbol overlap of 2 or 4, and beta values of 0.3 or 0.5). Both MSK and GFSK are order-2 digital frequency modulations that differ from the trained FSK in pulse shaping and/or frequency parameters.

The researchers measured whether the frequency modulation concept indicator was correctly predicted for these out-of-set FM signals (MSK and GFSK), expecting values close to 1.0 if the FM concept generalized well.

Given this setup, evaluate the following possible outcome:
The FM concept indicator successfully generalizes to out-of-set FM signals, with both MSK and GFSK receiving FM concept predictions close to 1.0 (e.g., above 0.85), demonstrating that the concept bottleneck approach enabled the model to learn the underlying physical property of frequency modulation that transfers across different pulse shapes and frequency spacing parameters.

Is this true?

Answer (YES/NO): NO